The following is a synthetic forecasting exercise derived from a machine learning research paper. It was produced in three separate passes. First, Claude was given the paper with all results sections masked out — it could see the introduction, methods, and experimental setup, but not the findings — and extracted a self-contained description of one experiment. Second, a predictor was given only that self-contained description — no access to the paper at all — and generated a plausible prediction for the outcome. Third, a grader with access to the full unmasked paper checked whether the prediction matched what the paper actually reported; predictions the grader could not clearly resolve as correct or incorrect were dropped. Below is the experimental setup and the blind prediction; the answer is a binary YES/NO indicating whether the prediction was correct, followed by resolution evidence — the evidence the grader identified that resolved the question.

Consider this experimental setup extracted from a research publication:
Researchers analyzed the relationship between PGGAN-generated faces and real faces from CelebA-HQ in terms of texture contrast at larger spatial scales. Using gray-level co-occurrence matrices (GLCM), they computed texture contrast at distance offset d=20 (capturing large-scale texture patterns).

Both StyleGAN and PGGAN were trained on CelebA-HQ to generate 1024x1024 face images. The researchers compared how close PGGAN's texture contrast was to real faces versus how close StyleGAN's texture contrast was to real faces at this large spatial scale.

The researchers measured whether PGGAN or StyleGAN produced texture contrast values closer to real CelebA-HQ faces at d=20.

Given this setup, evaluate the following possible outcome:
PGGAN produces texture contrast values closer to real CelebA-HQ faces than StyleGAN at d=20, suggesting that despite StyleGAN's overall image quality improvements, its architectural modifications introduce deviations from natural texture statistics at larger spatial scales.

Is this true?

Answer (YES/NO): YES